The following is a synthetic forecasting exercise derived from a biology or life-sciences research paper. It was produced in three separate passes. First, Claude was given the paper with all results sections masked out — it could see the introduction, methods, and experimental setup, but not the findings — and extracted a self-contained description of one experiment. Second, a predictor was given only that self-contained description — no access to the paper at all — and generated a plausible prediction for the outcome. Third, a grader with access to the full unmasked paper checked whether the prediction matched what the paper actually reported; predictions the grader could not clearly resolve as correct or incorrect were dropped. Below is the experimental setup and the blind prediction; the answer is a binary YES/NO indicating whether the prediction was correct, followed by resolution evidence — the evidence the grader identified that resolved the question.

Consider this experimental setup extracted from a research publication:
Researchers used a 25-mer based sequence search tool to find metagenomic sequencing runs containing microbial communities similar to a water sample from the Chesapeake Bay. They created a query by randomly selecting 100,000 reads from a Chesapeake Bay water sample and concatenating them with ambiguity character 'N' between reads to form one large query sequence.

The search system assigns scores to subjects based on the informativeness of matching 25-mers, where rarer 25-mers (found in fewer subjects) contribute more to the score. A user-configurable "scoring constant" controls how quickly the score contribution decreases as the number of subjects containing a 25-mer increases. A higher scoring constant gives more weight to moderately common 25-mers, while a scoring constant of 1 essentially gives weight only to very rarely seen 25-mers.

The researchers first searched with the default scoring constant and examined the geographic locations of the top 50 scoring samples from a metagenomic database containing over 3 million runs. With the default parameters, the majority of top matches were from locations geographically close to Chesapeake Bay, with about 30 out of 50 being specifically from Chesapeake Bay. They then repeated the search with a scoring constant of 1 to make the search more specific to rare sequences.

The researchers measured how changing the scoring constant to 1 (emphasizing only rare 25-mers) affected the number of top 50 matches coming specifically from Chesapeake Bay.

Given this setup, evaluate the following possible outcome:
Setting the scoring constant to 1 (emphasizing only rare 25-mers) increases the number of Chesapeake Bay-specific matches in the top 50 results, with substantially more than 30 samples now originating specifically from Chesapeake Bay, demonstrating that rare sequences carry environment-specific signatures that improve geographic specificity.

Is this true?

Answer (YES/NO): YES